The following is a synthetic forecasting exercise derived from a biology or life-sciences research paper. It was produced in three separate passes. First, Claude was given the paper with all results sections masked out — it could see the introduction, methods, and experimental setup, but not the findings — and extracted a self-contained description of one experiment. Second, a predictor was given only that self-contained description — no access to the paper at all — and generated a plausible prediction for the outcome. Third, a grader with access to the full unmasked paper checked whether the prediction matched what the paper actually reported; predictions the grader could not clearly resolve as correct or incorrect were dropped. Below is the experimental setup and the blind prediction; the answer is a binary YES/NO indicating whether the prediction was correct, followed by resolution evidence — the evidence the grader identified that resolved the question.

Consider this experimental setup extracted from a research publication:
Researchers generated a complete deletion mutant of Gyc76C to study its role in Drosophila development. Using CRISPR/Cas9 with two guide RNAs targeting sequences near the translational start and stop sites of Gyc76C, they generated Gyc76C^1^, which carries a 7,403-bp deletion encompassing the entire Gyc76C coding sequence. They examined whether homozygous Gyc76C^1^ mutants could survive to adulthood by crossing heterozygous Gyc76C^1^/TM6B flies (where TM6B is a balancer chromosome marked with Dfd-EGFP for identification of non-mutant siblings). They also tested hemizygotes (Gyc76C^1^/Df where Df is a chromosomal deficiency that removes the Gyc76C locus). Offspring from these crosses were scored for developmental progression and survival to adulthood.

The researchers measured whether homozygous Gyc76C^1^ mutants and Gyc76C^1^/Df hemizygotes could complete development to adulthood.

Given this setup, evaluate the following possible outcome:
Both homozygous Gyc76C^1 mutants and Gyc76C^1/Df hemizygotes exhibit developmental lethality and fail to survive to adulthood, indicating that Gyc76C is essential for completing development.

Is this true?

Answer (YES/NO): YES